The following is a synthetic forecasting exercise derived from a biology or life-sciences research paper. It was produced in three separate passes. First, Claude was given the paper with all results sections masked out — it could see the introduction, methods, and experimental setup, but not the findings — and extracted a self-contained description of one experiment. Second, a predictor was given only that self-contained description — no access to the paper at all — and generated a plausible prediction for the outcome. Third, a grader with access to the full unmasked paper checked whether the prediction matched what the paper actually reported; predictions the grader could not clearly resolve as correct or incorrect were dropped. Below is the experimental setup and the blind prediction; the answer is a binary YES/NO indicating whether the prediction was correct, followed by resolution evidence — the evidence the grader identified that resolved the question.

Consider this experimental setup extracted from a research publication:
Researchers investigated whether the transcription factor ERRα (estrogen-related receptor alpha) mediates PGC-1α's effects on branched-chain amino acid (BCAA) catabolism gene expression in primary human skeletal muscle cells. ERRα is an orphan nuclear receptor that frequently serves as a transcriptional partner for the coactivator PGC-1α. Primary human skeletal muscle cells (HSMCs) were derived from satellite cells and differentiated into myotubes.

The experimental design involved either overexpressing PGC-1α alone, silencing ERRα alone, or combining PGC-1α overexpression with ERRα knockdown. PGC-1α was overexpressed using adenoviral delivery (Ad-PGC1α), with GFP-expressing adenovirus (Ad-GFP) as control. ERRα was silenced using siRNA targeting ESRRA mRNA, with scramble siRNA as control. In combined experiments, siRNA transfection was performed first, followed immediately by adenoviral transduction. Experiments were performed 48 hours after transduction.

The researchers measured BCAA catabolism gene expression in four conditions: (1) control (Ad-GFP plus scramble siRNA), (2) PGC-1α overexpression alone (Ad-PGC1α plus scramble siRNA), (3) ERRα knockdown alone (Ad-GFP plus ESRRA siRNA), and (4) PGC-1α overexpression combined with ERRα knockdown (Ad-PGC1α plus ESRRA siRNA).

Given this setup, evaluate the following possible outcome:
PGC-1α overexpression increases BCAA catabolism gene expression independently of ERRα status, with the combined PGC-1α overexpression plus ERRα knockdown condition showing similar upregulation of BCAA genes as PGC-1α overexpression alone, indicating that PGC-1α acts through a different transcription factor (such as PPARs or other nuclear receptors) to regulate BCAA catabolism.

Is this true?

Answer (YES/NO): NO